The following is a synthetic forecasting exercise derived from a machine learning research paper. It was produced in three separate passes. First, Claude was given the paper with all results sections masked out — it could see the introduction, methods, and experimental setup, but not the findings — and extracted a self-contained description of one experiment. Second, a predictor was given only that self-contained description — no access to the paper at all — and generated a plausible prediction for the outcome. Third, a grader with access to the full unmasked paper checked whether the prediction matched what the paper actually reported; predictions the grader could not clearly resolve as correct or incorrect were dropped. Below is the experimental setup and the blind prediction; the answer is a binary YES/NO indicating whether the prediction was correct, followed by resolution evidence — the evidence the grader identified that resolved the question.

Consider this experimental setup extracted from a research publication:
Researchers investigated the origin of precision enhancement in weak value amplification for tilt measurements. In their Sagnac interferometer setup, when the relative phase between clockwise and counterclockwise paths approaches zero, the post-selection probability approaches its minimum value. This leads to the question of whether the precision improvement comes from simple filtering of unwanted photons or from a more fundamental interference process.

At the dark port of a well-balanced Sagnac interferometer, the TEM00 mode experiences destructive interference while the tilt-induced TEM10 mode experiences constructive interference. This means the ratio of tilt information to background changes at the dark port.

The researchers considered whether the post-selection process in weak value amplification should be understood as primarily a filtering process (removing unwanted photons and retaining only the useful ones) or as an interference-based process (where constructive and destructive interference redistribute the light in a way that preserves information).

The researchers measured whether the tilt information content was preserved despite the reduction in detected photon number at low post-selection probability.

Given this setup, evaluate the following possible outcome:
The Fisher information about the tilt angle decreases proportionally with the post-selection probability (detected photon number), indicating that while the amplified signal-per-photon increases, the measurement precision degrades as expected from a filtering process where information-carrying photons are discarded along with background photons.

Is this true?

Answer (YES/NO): NO